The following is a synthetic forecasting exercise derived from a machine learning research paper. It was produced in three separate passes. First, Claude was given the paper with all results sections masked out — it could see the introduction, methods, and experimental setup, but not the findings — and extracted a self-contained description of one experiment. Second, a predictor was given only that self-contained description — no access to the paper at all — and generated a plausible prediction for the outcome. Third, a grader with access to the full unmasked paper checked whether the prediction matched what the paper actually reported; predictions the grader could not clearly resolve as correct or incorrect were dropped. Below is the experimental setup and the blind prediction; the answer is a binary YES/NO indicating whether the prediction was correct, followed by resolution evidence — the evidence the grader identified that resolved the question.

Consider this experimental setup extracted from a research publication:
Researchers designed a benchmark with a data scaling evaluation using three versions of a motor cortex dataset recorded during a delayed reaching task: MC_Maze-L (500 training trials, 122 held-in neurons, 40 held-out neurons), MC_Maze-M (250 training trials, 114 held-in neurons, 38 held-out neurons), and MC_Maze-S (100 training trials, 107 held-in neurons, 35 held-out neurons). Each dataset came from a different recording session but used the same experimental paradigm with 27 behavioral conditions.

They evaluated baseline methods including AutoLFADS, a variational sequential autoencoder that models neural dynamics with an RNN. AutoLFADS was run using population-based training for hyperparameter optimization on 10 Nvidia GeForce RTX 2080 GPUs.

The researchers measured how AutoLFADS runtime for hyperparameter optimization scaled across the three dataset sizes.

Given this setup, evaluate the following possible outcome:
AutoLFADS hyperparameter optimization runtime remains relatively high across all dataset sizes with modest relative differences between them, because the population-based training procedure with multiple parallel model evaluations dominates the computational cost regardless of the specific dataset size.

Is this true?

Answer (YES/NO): NO